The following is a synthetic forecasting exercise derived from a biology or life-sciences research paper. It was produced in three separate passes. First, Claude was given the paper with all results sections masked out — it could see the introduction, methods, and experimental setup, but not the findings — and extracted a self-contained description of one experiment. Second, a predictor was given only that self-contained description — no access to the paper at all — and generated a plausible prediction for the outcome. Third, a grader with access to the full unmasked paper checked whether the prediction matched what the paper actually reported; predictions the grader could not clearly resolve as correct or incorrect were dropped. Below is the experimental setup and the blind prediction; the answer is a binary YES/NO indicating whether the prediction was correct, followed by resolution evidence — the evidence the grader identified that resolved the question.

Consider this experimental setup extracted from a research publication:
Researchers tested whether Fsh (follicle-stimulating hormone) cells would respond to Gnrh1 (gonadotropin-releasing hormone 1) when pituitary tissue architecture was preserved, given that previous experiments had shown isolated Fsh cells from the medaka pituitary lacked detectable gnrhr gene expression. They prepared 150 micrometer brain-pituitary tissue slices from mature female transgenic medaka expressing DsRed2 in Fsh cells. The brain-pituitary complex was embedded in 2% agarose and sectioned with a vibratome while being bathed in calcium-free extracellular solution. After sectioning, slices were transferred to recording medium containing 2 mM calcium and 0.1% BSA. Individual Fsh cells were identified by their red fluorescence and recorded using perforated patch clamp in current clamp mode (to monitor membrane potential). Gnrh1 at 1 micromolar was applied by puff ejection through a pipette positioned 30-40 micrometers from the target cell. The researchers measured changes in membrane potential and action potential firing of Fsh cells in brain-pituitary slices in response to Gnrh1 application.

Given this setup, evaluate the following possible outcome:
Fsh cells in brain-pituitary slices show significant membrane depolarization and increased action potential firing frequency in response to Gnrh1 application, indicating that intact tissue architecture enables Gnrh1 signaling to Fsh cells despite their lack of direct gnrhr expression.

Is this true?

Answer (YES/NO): YES